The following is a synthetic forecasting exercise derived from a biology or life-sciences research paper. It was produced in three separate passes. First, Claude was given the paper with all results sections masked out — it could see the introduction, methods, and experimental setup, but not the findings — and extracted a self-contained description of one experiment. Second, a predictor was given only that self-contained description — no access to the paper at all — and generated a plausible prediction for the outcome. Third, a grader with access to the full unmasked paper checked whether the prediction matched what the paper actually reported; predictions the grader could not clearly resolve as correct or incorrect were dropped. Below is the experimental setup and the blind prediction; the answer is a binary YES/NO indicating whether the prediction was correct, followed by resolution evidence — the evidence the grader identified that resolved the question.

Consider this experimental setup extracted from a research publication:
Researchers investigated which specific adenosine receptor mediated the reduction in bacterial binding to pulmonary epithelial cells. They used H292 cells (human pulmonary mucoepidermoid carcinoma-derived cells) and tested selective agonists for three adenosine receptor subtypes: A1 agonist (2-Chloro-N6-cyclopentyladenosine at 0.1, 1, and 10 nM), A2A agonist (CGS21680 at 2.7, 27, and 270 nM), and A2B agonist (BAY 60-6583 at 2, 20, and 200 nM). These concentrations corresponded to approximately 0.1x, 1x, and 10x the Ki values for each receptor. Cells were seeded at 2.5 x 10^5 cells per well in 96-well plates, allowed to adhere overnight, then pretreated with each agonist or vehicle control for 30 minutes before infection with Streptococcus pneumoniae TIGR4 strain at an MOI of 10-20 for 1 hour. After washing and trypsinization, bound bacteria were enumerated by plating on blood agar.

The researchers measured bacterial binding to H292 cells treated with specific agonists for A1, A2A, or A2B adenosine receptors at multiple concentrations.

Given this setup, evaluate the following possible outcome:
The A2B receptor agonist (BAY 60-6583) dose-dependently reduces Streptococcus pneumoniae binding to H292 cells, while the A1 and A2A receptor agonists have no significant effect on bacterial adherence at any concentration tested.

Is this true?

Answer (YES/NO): NO